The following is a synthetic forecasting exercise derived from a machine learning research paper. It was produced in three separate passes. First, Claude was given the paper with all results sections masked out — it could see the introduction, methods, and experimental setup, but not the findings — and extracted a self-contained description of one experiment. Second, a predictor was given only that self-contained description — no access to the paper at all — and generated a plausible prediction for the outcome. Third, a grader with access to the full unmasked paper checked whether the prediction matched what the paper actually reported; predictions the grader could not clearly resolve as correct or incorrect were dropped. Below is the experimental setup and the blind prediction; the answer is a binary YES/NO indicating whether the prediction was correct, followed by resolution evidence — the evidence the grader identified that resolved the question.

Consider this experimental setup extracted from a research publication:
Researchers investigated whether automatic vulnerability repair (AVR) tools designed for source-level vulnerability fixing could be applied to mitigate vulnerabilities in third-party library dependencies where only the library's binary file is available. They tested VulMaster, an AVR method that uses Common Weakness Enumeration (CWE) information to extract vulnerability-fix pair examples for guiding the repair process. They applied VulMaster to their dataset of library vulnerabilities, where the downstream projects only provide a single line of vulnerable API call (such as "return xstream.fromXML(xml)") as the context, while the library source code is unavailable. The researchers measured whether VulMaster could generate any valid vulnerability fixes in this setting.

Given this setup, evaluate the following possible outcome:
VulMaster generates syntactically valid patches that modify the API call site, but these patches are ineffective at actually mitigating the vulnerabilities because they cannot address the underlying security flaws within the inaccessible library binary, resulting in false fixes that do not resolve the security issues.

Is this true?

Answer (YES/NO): NO